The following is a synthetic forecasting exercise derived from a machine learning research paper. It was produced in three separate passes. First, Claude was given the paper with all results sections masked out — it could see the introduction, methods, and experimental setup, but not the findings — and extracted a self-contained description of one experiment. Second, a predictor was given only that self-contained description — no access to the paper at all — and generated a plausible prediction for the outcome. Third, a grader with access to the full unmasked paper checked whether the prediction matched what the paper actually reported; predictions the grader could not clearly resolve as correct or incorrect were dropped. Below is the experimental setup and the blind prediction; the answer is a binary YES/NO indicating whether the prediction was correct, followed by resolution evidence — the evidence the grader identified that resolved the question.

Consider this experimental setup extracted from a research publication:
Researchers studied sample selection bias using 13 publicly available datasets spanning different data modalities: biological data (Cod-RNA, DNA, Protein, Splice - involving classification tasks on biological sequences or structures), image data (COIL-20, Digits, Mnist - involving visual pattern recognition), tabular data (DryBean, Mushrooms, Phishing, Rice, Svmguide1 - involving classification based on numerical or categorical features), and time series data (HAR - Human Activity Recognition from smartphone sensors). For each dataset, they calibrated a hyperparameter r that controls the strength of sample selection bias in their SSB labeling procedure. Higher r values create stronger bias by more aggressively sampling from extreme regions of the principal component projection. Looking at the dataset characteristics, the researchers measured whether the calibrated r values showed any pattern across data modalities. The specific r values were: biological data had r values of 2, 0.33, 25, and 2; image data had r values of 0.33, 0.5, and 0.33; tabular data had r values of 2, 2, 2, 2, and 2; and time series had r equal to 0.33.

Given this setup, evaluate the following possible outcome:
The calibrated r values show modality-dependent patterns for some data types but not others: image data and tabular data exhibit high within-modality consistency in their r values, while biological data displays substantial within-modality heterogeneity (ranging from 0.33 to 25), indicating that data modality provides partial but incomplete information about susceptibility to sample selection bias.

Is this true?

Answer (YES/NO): NO